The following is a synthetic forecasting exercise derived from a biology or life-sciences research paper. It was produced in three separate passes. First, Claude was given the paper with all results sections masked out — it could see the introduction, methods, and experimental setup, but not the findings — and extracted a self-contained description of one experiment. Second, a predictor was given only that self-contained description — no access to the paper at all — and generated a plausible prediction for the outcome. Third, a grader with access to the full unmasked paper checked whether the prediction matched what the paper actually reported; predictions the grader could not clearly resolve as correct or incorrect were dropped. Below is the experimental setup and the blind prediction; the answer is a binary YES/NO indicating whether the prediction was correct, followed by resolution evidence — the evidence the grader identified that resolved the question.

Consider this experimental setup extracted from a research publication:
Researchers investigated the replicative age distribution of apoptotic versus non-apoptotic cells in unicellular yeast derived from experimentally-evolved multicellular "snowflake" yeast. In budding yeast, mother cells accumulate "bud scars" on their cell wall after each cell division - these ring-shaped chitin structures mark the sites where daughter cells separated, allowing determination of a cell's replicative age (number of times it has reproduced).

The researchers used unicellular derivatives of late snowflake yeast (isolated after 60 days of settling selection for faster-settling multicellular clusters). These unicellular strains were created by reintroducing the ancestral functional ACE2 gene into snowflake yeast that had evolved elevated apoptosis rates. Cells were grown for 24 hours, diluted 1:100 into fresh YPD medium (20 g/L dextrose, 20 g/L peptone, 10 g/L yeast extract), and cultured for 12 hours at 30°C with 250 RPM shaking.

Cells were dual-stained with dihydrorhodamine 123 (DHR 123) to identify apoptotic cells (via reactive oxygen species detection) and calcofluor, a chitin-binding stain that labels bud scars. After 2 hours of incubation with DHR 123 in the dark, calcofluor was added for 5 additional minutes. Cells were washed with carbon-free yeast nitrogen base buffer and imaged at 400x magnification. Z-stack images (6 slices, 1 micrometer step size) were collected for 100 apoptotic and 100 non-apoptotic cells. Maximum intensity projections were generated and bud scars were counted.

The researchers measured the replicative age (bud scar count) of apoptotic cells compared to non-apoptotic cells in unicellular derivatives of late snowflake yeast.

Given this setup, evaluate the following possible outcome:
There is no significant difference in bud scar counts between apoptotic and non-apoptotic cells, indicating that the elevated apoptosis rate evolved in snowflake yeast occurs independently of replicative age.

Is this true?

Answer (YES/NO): NO